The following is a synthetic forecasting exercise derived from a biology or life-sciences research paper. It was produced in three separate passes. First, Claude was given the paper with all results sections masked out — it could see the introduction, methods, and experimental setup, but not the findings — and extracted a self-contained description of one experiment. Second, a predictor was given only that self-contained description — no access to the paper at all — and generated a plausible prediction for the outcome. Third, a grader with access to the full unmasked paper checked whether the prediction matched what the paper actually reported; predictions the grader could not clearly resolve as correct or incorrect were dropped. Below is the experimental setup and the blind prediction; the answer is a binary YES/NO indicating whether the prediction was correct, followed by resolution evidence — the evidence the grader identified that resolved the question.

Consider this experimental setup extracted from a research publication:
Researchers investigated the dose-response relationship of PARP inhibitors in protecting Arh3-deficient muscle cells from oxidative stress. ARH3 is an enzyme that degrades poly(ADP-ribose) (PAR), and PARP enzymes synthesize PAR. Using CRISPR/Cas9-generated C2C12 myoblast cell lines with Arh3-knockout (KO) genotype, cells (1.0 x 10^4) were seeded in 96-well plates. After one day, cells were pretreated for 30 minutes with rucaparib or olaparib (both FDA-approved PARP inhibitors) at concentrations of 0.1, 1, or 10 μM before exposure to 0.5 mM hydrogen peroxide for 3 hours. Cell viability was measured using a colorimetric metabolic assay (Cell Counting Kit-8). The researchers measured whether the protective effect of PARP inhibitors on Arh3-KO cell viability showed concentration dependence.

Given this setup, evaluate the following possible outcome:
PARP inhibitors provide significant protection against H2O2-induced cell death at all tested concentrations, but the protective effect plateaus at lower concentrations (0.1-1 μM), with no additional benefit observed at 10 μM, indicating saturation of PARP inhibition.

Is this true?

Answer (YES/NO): NO